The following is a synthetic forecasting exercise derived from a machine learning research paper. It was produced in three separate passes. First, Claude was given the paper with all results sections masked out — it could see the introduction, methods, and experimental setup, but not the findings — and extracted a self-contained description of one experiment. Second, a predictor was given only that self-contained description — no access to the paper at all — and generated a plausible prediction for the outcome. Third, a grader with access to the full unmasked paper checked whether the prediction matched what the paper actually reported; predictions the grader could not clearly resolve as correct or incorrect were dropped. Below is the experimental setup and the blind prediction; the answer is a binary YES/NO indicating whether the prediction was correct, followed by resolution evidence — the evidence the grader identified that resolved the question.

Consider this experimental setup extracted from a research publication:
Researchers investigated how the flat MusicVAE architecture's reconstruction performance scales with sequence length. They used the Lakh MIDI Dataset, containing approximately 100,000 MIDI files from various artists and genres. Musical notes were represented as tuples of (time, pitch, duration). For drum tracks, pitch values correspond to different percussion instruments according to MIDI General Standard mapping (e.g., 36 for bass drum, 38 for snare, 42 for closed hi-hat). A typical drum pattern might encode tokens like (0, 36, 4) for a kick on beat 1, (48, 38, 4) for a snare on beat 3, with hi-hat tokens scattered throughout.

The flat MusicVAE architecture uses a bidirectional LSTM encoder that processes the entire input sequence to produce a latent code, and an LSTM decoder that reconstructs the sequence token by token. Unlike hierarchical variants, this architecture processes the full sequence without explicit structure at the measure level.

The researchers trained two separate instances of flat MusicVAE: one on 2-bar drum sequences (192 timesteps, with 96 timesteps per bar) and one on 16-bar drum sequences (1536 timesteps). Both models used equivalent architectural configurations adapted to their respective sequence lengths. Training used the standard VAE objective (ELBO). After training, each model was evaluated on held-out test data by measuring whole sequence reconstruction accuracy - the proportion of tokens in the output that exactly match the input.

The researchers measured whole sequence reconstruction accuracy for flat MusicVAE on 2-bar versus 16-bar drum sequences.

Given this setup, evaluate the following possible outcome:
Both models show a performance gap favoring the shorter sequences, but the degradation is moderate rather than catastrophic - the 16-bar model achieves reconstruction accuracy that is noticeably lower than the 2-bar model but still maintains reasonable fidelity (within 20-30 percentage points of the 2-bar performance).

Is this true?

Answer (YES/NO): YES